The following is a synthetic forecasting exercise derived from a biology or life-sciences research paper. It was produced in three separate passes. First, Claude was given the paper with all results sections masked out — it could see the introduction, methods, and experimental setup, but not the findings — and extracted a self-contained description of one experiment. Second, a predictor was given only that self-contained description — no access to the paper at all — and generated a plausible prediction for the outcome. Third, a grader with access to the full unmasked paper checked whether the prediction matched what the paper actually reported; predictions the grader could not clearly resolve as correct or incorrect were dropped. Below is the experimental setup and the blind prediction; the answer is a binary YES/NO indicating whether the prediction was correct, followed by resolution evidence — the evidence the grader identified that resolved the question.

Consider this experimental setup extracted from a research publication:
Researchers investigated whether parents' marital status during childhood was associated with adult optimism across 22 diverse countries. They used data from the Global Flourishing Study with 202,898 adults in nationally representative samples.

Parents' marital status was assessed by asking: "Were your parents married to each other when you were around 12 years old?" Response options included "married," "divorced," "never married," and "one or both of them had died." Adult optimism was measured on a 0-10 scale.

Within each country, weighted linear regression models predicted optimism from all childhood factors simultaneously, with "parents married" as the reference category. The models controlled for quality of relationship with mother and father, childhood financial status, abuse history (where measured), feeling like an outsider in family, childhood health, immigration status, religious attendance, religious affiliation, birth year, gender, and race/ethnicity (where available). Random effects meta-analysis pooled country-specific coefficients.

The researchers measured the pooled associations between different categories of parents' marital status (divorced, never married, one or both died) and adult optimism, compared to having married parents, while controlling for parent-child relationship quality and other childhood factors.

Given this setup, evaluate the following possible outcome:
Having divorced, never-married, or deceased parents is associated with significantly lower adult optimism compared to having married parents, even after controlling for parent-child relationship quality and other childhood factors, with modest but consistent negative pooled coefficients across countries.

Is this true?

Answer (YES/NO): NO